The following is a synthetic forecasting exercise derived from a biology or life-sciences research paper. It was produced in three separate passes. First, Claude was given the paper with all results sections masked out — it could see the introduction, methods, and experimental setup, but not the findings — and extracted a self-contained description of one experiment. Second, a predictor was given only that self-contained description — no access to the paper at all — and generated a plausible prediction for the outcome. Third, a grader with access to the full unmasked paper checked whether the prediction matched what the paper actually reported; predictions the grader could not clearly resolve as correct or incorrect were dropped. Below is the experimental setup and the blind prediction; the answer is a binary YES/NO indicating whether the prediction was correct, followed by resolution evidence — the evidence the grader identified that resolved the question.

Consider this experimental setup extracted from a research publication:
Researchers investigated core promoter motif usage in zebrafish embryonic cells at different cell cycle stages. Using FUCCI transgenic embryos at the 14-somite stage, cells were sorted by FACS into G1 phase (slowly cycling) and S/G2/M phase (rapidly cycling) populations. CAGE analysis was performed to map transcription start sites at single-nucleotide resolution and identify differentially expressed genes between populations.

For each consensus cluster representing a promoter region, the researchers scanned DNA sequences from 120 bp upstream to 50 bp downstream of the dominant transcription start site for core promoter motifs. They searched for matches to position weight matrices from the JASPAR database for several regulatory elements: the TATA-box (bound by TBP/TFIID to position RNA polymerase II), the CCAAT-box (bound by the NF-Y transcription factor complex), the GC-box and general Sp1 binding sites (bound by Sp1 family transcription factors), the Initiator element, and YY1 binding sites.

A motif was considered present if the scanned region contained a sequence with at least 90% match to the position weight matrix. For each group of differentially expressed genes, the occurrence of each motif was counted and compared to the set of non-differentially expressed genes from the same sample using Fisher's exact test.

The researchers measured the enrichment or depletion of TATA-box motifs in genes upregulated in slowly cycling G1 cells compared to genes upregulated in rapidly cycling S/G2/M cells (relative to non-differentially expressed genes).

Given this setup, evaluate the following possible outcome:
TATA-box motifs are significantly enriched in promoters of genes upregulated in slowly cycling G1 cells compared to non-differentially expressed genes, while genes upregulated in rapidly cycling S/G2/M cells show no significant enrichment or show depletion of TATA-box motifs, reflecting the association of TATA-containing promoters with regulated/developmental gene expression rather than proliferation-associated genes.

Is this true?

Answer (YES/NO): YES